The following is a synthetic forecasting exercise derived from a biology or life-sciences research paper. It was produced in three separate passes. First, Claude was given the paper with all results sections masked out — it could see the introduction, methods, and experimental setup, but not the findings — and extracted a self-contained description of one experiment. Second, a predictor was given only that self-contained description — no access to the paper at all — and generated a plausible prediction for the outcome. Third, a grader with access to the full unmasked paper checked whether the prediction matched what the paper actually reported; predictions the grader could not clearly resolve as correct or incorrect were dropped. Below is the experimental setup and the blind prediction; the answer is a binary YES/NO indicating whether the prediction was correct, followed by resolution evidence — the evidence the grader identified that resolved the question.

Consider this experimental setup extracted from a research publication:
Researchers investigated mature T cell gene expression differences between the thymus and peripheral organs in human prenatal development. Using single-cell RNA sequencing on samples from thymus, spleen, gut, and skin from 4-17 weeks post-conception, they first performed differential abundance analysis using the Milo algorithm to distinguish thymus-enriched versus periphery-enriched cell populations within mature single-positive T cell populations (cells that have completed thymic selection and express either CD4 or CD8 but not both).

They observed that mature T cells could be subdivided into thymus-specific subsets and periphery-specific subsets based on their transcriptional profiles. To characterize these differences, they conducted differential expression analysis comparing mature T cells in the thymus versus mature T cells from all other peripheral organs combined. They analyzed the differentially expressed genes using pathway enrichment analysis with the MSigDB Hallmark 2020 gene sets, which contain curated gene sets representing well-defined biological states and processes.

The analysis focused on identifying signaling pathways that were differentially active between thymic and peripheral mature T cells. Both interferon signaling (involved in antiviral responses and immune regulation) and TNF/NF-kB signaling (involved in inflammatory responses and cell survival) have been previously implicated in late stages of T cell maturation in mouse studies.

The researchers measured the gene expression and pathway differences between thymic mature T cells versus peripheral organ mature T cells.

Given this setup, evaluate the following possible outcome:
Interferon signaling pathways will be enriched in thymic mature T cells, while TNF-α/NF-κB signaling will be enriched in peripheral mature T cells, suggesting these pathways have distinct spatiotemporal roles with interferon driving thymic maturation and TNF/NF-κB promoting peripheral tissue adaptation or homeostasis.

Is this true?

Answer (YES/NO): YES